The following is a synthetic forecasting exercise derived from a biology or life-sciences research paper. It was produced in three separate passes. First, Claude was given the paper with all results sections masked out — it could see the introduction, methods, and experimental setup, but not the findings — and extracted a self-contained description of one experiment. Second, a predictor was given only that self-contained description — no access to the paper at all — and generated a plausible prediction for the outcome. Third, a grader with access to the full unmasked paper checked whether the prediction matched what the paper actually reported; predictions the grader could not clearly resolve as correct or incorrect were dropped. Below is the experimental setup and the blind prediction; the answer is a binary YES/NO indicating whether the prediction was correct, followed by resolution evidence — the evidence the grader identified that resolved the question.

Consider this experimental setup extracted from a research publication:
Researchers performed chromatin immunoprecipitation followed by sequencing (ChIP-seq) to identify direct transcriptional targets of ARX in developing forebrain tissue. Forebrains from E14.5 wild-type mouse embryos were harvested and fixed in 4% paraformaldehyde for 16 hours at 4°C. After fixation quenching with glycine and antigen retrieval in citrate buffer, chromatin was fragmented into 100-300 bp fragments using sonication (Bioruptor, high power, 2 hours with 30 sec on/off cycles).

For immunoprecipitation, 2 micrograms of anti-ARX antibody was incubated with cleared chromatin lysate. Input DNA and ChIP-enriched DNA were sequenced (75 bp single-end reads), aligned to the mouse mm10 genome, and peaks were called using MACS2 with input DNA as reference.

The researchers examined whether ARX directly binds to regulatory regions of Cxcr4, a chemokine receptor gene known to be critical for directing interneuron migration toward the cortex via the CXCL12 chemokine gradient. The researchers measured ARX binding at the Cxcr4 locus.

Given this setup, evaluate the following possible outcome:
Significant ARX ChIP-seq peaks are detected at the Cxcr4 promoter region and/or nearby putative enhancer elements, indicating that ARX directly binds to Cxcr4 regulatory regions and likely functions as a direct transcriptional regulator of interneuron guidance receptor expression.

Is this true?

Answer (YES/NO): NO